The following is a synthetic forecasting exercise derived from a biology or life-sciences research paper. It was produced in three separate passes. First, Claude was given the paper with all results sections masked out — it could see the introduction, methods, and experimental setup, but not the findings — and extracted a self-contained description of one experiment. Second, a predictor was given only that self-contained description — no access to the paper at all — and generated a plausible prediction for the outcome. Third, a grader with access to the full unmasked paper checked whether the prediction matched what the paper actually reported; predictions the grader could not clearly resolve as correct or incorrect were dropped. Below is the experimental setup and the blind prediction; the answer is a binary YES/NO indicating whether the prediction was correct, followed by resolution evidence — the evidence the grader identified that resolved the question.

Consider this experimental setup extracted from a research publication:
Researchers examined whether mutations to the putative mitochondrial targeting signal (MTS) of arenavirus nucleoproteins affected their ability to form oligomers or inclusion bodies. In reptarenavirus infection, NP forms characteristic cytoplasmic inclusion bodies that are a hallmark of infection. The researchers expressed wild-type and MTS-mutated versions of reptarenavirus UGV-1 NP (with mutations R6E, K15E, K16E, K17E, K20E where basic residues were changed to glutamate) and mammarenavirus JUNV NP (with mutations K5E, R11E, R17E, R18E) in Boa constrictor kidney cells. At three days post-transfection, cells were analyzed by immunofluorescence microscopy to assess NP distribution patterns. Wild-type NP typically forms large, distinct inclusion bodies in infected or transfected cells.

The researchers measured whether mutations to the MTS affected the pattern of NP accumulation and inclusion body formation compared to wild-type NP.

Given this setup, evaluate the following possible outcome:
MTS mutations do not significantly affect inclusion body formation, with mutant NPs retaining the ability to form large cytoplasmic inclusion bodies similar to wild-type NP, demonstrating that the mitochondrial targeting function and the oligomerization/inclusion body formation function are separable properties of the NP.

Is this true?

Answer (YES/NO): NO